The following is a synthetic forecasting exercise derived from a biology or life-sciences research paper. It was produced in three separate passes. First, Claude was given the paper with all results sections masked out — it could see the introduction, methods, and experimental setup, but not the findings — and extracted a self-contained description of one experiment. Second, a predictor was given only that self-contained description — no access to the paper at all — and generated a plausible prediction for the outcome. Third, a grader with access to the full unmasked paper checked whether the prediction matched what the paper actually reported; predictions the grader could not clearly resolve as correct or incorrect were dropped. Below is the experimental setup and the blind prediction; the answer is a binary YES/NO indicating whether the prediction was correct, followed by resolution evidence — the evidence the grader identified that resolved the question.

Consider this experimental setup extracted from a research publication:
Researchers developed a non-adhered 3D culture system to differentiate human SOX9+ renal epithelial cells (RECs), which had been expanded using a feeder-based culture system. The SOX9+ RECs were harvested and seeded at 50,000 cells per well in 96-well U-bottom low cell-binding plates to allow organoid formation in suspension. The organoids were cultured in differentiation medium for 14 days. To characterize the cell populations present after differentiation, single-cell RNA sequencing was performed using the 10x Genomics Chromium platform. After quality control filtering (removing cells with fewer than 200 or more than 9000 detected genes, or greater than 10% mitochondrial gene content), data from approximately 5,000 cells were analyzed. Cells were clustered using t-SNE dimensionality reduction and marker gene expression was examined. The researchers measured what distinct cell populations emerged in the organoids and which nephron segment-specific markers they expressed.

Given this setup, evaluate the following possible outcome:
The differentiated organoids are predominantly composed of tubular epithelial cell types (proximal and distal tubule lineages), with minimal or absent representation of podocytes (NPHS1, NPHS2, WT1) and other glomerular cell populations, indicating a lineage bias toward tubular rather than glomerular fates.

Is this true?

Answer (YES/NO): YES